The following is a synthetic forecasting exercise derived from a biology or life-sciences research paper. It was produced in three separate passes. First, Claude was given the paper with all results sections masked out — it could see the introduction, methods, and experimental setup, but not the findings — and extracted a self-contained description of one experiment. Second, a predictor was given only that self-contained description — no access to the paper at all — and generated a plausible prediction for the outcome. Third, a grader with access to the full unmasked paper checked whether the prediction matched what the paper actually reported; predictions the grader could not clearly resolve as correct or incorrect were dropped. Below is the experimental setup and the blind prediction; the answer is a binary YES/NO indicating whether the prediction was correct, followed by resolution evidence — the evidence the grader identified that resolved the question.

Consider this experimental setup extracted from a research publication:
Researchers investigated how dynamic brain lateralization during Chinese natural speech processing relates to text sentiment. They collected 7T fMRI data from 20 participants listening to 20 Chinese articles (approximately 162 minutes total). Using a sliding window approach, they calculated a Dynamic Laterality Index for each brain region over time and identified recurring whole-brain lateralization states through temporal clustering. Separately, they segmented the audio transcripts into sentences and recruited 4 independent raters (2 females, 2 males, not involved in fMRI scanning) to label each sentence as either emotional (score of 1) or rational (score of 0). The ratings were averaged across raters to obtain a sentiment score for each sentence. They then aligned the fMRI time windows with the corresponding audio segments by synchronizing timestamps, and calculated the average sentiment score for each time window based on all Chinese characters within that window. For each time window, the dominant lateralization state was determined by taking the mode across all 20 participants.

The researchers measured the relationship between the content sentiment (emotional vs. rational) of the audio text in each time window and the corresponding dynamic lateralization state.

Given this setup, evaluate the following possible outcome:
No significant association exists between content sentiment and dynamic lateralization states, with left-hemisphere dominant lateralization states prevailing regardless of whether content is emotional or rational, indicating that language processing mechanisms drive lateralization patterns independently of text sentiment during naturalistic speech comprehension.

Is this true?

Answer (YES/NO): NO